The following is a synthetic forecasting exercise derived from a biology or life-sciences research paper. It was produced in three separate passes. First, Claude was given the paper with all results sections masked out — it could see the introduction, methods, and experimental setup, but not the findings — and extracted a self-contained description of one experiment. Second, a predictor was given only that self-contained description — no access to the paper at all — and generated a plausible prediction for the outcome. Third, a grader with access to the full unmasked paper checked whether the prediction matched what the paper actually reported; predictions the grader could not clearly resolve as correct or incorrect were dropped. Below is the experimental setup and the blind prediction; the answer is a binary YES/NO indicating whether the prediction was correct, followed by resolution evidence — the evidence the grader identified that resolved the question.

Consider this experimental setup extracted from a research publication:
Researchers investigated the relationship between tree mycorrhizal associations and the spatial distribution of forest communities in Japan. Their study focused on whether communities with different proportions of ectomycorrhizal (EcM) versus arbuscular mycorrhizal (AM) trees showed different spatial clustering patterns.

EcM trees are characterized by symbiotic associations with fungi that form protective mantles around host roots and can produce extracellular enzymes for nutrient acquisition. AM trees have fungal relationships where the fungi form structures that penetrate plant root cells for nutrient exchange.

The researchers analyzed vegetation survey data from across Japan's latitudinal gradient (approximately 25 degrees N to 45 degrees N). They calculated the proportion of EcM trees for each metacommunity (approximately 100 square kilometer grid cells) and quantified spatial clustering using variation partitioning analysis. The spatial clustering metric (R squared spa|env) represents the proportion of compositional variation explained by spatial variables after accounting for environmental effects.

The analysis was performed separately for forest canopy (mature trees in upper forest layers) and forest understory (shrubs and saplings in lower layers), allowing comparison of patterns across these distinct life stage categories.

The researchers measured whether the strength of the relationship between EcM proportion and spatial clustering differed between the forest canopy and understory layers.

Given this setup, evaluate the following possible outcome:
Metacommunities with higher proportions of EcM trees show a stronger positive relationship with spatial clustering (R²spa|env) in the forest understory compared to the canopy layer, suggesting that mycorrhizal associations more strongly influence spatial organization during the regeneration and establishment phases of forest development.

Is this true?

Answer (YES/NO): YES